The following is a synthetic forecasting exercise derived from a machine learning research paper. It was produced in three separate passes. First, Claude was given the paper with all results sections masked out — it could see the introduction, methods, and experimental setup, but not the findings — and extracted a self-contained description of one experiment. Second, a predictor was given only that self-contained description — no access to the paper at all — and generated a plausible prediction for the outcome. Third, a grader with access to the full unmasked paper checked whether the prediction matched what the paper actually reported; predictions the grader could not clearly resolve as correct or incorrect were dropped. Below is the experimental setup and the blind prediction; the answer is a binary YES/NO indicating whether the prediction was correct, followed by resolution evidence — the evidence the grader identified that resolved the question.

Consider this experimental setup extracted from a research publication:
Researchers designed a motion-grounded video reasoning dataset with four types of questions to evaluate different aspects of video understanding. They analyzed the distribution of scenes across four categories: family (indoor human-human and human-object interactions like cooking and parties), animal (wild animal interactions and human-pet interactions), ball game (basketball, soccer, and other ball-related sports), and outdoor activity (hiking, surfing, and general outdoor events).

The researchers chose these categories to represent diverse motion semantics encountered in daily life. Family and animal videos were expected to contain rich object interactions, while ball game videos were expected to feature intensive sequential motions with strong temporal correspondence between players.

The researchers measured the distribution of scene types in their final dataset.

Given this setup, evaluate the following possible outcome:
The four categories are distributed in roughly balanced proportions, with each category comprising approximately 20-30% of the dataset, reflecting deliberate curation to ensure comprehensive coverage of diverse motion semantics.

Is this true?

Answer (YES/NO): NO